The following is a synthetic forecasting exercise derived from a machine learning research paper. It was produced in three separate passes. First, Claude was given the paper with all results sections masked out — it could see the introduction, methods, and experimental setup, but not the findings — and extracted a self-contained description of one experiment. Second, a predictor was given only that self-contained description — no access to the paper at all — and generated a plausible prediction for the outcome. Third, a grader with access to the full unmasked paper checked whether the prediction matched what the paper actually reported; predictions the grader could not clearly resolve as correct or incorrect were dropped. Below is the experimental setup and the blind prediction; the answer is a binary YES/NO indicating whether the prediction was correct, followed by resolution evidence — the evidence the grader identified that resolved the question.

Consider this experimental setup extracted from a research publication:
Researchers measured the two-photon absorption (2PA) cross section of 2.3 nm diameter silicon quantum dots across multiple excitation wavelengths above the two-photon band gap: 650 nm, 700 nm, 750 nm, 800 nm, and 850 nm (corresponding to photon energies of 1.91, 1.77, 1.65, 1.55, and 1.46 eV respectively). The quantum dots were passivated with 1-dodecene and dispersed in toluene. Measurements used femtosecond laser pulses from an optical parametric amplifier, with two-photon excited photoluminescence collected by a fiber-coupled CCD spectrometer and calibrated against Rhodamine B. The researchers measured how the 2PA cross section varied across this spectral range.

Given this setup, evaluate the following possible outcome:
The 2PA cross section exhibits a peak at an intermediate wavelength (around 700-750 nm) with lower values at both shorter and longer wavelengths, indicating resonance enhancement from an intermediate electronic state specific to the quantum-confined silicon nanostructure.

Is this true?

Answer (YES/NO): NO